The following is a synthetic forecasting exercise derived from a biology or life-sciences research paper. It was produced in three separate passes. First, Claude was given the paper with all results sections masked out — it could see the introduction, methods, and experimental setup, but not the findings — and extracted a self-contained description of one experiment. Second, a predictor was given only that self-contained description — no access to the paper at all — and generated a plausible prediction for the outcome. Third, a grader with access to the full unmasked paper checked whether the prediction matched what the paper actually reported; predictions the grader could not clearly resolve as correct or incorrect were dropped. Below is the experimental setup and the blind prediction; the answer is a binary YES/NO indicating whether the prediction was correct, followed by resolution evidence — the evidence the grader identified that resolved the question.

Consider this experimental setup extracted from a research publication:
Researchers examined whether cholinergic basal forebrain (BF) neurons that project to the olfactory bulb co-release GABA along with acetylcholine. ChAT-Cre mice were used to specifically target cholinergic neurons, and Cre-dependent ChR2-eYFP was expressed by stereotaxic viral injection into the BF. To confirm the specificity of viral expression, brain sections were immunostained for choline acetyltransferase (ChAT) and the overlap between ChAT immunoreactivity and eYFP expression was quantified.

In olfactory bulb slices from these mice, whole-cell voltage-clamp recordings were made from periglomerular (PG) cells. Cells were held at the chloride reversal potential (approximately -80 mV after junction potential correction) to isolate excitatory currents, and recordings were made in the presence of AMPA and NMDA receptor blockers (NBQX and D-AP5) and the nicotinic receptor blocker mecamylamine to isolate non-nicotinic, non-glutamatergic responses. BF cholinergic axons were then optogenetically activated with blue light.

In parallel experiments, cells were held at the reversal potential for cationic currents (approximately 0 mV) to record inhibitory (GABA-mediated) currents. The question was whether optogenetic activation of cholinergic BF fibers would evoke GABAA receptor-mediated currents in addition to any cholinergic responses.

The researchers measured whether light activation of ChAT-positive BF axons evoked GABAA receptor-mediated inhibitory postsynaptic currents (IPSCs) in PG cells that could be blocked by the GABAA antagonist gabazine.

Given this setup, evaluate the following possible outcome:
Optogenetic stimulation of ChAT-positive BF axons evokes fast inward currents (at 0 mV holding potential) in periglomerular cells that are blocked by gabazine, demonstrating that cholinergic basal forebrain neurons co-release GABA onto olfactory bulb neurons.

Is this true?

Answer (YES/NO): NO